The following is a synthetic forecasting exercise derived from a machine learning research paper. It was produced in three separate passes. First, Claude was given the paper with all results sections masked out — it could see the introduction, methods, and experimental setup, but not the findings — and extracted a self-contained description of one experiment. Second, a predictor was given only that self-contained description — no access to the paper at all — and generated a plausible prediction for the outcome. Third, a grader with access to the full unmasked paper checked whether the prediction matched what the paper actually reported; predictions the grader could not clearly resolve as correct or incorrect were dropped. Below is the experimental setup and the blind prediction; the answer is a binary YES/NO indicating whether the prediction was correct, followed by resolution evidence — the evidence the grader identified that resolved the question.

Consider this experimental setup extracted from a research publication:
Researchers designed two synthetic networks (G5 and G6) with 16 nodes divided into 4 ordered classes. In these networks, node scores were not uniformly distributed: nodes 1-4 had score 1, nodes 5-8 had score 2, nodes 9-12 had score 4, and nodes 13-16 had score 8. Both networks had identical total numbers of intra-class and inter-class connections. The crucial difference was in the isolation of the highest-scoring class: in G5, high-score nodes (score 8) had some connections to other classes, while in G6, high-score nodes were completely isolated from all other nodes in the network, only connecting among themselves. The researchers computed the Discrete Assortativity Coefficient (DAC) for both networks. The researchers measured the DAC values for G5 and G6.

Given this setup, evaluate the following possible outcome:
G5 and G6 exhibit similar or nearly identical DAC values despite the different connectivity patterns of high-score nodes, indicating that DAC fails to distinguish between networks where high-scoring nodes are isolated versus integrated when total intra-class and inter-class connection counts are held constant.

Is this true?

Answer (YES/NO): YES